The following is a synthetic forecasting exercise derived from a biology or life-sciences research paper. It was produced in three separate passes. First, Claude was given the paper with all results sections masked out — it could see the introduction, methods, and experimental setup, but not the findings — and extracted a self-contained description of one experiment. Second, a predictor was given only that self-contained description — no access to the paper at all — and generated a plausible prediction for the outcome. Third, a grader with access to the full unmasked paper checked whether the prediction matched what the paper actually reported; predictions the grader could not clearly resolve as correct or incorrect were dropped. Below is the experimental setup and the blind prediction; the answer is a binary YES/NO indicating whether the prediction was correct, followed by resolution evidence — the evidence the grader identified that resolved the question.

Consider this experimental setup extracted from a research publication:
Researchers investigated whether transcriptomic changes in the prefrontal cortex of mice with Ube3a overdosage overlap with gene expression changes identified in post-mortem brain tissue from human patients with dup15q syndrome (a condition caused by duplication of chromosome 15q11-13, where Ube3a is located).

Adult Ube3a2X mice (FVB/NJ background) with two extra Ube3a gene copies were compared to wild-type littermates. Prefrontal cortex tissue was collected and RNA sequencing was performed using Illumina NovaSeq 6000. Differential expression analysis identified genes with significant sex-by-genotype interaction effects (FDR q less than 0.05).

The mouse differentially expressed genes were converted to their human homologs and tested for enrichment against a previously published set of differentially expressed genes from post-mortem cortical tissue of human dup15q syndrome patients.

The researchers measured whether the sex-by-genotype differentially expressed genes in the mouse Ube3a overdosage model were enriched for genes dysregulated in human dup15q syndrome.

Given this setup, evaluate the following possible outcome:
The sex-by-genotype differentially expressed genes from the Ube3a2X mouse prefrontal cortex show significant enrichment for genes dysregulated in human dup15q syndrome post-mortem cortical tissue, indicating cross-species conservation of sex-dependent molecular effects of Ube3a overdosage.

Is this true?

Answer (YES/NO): YES